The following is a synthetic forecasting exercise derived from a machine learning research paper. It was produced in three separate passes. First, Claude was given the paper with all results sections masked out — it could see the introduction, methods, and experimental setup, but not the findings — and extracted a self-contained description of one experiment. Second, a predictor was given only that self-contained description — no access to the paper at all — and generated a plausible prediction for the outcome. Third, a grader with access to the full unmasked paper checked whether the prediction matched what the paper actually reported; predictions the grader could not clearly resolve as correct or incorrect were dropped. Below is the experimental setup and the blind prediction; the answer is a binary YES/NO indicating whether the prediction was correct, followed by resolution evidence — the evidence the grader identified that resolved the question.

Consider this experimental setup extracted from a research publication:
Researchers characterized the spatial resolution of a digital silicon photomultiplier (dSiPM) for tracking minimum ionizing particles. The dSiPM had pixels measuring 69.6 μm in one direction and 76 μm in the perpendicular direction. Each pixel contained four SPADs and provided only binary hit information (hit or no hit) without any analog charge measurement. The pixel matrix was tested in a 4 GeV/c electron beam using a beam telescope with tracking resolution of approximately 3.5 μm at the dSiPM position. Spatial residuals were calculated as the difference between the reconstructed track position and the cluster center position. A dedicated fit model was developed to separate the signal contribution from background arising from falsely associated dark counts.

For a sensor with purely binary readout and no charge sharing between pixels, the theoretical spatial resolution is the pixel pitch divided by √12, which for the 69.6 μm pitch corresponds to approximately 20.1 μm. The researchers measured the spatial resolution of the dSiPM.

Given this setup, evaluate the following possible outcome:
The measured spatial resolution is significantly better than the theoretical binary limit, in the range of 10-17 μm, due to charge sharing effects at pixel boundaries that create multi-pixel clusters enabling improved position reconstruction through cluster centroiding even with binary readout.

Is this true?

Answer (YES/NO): NO